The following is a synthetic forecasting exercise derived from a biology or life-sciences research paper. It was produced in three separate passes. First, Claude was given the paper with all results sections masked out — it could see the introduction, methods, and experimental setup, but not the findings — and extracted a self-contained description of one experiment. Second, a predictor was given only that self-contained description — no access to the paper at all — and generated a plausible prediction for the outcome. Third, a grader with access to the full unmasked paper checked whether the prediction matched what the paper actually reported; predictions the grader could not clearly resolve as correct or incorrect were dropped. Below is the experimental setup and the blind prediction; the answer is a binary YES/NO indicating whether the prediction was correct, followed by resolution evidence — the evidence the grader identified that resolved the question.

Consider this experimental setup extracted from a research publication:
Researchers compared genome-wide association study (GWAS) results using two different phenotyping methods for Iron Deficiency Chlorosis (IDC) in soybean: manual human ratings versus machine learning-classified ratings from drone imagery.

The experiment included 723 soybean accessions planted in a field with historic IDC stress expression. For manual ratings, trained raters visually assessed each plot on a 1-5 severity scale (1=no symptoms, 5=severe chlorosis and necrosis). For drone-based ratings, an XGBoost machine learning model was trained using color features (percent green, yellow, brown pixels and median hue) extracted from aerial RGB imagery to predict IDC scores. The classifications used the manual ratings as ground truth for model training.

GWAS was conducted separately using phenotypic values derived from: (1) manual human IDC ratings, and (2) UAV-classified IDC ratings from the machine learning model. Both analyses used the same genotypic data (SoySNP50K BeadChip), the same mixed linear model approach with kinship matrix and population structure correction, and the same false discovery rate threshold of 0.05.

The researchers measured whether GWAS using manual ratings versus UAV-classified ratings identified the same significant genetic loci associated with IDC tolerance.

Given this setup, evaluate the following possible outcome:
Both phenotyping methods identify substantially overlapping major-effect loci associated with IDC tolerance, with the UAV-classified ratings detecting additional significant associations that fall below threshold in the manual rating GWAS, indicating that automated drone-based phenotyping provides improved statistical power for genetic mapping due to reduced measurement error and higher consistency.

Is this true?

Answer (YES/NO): NO